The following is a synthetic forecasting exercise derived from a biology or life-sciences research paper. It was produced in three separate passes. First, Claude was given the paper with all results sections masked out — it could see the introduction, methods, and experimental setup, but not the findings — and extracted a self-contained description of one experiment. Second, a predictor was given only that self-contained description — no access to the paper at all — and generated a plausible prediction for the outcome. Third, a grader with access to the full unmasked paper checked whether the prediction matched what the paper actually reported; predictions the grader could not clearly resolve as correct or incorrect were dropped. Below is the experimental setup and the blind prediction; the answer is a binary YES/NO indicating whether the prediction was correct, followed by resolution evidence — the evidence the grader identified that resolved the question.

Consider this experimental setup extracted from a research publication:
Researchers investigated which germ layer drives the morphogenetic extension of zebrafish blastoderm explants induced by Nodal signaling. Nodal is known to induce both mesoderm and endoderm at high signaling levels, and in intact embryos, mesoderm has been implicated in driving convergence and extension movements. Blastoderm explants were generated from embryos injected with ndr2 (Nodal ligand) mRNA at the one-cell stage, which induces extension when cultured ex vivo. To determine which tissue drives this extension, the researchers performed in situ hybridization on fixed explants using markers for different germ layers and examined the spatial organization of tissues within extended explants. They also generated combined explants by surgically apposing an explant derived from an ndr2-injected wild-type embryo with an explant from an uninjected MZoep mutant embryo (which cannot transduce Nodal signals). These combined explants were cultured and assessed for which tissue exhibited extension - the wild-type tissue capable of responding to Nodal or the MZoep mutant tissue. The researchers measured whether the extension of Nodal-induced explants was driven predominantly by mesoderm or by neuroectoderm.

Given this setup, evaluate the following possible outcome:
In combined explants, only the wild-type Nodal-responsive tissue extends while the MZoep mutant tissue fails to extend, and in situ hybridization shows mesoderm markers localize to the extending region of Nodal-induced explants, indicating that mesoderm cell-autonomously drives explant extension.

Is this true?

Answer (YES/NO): NO